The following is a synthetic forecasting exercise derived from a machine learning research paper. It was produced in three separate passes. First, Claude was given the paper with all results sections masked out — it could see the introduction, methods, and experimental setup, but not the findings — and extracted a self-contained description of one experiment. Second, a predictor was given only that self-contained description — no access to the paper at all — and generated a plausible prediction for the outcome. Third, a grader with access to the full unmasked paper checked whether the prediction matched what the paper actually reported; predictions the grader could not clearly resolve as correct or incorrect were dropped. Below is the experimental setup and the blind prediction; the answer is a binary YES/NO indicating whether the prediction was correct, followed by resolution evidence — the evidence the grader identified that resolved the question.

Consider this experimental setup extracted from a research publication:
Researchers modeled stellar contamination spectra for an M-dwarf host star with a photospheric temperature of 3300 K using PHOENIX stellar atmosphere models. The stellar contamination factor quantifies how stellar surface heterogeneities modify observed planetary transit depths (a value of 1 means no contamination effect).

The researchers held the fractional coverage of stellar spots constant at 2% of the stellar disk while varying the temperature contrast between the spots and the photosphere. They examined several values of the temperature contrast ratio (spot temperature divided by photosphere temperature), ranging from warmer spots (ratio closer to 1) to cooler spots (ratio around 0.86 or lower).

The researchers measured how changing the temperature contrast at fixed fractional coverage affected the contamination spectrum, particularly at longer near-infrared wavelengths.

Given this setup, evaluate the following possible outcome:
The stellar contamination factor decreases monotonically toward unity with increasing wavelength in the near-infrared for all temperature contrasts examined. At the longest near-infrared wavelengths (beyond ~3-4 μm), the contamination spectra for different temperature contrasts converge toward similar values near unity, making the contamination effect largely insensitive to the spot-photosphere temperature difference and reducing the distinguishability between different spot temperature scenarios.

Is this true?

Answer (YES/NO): NO